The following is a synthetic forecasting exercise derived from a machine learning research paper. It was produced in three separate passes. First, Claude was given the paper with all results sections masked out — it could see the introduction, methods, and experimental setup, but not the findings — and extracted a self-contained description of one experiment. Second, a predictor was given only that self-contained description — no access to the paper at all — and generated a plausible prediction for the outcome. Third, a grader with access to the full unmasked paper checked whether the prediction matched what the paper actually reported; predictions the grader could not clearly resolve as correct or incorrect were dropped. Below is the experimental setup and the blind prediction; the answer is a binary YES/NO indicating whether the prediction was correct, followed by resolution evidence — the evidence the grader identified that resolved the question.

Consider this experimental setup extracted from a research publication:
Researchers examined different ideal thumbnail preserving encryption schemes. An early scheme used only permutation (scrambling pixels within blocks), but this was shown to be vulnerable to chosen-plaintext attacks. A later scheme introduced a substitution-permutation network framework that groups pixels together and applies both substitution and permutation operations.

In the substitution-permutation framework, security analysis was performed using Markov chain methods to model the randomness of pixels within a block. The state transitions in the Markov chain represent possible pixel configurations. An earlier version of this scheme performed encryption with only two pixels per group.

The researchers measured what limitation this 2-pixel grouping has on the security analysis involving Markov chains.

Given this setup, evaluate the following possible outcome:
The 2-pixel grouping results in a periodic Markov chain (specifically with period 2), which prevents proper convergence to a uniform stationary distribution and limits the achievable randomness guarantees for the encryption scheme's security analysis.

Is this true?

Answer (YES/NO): NO